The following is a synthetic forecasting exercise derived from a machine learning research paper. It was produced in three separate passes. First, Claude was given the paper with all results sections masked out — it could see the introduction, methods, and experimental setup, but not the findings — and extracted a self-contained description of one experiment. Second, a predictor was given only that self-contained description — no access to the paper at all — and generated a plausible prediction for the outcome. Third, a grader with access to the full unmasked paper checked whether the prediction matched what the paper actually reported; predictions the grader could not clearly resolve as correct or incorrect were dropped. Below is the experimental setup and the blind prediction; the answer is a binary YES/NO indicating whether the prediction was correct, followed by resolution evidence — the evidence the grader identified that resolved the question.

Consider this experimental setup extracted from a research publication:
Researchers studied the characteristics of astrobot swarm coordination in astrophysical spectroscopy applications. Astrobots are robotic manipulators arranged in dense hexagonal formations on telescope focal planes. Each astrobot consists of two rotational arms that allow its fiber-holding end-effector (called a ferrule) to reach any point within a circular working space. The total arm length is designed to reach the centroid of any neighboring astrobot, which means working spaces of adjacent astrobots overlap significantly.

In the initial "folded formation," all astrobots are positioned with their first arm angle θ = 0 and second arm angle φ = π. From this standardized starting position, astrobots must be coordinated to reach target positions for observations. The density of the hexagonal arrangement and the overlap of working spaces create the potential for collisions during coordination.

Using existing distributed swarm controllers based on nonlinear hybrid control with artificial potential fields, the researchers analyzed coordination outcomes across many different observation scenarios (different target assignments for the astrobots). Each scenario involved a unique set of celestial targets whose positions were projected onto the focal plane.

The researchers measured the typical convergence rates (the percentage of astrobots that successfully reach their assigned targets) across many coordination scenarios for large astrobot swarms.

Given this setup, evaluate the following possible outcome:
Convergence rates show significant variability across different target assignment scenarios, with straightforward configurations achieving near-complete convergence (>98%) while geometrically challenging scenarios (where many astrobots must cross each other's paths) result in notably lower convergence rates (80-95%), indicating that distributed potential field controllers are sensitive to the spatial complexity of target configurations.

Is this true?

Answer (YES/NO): NO